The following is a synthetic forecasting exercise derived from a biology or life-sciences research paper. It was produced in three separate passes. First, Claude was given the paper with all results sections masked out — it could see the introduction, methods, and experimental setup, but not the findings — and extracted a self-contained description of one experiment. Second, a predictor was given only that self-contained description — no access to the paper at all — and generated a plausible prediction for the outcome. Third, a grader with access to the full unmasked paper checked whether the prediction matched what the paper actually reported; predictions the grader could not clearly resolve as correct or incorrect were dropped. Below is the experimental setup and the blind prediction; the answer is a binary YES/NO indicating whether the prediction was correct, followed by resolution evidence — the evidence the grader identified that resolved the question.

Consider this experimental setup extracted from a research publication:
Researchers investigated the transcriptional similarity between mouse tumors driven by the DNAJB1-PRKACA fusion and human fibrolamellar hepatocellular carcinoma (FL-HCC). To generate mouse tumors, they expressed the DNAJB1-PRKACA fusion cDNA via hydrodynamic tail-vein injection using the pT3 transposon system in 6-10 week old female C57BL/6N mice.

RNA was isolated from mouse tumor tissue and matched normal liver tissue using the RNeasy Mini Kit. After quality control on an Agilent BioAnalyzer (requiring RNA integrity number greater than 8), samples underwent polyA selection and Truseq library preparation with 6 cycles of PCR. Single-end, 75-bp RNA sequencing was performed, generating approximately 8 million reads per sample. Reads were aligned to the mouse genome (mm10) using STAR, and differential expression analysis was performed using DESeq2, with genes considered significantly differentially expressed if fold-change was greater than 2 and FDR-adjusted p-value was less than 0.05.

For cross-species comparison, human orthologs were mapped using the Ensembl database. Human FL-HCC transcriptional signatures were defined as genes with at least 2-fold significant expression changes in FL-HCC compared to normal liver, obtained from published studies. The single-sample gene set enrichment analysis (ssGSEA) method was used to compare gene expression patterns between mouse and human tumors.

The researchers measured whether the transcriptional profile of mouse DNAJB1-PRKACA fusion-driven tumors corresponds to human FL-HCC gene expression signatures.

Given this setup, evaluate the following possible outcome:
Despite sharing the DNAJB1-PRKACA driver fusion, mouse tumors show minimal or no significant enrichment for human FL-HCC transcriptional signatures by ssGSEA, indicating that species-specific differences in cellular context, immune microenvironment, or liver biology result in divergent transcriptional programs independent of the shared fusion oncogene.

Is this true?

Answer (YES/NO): NO